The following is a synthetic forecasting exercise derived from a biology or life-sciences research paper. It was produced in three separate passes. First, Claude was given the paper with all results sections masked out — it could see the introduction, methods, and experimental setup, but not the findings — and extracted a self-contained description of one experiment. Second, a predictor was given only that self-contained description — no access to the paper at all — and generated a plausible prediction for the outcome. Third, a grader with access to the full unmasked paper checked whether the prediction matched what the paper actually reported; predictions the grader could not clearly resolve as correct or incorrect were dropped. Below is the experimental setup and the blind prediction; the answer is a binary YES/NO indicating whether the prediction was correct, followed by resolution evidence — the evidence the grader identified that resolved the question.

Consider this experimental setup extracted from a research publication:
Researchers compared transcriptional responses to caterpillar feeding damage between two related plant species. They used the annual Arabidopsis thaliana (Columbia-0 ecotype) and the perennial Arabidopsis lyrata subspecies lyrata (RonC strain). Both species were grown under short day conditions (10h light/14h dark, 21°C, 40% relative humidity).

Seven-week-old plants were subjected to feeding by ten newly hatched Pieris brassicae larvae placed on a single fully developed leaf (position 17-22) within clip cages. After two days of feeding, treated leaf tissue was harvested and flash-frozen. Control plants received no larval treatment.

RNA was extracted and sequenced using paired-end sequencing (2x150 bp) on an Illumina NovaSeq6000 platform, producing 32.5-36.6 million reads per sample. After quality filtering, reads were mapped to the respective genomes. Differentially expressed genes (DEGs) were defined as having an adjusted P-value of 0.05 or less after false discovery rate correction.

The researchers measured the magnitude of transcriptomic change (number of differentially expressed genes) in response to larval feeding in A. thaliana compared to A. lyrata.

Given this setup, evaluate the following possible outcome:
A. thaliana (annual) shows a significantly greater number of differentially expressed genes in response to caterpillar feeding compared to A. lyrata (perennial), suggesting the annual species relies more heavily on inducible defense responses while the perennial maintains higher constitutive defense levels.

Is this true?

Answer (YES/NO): NO